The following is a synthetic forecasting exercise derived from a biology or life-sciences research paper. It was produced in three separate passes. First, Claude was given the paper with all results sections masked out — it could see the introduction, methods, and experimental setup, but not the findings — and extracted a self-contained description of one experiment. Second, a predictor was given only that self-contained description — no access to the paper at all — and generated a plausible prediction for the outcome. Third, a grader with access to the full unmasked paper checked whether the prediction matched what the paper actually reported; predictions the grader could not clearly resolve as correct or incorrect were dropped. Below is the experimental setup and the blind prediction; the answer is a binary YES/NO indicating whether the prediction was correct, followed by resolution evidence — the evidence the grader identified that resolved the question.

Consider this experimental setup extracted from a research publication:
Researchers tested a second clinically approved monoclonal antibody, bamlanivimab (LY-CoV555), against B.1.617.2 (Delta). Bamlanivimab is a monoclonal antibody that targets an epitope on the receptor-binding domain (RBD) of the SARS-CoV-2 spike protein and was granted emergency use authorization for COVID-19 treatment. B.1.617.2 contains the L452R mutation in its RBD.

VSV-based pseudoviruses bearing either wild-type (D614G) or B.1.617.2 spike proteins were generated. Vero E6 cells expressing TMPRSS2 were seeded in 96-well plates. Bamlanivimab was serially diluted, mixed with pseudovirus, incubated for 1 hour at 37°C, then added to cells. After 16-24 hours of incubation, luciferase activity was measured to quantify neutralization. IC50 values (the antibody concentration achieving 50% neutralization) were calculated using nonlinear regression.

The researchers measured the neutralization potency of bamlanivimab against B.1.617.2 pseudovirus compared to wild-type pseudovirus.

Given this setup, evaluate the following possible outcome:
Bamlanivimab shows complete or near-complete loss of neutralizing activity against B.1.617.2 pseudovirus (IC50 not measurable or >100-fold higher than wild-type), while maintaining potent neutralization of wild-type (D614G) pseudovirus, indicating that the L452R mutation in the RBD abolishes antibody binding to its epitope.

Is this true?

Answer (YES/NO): YES